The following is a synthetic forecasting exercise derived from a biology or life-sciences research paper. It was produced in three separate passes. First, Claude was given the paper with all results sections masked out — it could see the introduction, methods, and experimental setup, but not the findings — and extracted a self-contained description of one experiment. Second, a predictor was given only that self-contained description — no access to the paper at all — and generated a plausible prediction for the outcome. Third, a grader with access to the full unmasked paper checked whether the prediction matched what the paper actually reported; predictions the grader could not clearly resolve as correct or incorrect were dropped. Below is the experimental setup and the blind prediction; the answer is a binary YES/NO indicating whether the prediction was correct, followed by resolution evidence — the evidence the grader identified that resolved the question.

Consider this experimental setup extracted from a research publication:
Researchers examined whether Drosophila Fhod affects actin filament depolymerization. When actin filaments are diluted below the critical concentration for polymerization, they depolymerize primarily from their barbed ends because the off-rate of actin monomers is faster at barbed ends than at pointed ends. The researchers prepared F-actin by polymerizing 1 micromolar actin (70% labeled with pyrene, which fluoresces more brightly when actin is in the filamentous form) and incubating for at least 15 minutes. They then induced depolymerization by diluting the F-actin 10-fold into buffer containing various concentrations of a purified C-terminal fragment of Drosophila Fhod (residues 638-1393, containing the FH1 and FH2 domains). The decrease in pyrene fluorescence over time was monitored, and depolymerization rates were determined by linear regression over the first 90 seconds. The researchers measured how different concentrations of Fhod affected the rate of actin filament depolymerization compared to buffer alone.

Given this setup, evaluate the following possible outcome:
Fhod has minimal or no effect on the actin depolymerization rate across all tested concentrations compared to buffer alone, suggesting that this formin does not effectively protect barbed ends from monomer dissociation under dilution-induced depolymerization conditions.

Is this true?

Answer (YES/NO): NO